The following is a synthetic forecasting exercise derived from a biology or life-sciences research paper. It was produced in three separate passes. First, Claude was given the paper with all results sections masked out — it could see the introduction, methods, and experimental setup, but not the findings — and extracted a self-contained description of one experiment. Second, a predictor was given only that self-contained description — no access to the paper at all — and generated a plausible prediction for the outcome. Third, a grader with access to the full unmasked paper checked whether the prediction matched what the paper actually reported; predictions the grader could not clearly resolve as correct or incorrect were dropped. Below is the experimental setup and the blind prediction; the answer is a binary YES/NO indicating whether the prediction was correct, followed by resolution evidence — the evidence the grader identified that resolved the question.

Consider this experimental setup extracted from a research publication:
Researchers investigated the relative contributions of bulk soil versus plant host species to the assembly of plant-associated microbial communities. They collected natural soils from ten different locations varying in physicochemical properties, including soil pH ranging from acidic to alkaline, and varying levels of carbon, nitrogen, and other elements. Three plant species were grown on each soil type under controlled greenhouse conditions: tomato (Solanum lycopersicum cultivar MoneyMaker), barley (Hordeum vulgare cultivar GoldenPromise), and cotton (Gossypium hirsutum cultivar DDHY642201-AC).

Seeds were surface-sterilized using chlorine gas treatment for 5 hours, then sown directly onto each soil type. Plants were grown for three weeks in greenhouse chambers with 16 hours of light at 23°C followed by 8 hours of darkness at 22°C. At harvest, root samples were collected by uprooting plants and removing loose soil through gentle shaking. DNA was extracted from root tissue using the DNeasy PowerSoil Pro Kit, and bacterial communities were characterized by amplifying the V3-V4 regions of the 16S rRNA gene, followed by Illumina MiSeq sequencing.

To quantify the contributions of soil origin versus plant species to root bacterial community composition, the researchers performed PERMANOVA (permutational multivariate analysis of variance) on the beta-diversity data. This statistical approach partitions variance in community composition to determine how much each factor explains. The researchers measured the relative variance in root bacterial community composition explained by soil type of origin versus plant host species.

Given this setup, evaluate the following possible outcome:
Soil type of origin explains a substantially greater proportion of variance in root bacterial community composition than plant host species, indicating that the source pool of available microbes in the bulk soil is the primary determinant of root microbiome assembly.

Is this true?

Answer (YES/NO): YES